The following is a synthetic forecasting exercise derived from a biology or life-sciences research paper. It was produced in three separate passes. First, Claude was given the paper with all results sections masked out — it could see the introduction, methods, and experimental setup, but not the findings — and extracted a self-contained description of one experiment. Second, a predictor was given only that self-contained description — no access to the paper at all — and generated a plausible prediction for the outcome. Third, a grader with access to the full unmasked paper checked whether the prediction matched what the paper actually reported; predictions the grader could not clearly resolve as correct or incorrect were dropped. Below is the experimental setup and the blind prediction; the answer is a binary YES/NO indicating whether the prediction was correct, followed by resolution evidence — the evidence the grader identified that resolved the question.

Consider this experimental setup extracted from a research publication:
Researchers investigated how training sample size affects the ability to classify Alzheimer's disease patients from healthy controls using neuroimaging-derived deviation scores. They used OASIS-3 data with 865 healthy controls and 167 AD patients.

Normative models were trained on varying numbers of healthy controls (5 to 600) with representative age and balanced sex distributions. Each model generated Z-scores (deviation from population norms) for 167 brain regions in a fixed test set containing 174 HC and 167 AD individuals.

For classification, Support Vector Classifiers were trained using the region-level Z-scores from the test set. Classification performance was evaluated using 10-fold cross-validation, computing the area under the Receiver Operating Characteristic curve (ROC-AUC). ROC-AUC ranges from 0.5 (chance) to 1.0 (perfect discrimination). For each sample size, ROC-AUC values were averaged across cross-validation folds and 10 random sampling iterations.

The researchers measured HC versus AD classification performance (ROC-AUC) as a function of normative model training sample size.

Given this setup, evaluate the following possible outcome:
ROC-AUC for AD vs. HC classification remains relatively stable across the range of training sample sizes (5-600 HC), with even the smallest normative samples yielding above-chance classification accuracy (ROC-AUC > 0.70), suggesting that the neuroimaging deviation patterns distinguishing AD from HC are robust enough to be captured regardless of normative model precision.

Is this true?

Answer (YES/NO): NO